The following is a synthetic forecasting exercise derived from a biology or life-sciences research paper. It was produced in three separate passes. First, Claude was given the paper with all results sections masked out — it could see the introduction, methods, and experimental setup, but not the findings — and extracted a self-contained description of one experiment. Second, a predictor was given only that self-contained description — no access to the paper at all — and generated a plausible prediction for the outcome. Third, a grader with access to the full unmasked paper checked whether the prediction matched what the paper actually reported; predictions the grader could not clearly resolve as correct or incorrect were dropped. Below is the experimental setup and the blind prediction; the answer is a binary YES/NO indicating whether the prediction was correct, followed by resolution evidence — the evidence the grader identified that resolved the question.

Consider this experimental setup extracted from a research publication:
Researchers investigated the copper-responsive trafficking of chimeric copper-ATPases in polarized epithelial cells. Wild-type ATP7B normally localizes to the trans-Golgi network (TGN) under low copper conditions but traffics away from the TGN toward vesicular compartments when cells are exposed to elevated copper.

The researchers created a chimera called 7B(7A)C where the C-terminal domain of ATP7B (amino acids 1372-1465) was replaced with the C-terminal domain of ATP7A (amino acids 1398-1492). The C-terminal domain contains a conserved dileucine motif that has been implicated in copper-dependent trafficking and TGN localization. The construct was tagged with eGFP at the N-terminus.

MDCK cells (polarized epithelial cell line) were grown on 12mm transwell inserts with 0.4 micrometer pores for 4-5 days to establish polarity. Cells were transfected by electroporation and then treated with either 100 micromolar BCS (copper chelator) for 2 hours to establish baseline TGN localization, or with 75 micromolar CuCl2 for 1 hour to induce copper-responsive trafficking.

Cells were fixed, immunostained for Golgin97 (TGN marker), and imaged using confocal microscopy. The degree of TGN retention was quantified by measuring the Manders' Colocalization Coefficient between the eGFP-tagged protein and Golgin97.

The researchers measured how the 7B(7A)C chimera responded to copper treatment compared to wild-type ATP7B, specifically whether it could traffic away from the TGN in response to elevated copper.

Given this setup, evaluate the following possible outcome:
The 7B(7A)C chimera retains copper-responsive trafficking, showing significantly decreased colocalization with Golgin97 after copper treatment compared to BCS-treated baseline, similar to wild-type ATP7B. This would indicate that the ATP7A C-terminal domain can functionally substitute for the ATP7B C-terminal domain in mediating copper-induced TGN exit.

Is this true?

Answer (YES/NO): YES